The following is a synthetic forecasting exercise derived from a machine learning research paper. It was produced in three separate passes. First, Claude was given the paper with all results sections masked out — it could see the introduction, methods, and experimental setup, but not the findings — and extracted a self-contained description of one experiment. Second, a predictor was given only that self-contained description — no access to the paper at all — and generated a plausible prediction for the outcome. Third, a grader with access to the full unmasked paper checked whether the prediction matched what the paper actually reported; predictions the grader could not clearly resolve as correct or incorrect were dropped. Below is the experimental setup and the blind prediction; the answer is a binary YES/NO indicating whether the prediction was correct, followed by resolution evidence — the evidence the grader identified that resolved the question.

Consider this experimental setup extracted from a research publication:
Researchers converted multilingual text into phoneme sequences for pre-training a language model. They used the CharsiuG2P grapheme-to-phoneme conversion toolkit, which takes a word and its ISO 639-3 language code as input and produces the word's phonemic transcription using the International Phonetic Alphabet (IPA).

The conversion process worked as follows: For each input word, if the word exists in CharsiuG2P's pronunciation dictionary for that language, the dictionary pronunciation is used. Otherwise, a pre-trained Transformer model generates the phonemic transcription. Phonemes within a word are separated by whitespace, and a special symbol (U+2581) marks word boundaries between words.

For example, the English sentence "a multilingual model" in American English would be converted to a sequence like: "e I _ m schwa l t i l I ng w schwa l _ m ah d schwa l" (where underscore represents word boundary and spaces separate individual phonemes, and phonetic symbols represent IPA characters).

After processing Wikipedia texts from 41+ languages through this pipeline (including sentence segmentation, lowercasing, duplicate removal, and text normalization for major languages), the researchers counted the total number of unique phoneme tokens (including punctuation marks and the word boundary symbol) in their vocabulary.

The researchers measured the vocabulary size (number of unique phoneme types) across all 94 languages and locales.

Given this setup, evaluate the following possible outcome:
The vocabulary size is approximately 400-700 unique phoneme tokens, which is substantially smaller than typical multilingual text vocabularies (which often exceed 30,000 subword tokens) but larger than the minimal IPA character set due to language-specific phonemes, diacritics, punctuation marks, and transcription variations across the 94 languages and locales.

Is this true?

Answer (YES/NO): NO